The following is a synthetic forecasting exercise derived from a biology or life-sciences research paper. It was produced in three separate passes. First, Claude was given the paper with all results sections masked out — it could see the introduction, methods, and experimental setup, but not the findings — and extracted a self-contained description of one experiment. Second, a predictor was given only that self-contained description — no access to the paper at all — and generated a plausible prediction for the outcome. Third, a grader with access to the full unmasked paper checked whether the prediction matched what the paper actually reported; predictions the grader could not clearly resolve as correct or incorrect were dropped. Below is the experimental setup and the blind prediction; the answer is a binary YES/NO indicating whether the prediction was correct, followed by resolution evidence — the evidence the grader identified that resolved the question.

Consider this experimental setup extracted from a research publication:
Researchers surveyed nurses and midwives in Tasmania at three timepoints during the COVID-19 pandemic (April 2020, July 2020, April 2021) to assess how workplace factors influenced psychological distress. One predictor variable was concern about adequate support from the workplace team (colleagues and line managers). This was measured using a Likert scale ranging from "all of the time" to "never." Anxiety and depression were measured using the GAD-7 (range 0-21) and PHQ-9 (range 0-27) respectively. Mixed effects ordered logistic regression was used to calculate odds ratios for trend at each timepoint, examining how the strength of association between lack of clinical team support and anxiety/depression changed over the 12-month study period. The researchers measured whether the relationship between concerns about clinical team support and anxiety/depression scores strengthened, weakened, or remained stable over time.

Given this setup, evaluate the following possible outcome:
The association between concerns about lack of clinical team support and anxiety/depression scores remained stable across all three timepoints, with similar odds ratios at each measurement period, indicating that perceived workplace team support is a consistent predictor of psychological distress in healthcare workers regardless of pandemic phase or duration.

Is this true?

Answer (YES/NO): NO